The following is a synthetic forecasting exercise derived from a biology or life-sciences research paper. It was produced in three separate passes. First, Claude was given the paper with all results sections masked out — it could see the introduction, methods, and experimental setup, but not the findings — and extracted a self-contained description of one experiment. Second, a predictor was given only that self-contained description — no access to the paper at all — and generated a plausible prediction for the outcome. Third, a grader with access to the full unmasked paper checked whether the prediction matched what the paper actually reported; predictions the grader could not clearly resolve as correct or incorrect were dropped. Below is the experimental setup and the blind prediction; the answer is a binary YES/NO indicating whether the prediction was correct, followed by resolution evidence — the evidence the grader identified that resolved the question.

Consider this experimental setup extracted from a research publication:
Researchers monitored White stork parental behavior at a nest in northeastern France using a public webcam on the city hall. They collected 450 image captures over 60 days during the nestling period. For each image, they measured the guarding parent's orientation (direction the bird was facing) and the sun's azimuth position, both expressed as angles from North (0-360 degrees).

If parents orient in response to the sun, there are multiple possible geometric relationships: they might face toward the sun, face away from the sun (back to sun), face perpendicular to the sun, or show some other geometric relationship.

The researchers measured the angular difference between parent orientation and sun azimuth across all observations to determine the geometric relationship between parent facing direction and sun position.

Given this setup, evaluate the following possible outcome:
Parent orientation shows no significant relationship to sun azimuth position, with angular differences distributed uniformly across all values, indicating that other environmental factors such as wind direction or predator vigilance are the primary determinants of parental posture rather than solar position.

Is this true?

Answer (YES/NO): NO